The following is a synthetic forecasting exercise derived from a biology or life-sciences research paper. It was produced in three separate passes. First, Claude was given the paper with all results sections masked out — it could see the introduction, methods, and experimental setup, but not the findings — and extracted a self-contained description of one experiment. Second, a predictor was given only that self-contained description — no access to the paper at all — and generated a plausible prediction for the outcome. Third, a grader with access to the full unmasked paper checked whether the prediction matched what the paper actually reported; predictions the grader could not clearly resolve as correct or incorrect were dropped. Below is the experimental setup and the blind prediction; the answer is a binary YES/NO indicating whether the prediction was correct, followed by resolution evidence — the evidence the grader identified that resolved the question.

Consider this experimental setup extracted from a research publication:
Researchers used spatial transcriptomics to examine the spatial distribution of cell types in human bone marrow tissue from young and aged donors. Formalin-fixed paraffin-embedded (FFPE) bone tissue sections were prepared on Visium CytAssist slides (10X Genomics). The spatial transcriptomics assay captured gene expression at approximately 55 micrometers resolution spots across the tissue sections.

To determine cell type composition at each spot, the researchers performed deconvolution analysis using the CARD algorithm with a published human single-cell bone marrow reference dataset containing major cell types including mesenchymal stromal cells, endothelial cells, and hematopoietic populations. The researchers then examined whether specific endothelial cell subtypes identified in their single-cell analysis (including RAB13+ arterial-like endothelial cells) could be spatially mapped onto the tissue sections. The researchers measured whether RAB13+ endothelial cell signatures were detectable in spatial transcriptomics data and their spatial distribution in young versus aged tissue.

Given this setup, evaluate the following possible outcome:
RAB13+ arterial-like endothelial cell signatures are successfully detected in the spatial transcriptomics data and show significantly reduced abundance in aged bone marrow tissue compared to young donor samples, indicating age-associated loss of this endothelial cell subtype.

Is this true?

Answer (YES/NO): NO